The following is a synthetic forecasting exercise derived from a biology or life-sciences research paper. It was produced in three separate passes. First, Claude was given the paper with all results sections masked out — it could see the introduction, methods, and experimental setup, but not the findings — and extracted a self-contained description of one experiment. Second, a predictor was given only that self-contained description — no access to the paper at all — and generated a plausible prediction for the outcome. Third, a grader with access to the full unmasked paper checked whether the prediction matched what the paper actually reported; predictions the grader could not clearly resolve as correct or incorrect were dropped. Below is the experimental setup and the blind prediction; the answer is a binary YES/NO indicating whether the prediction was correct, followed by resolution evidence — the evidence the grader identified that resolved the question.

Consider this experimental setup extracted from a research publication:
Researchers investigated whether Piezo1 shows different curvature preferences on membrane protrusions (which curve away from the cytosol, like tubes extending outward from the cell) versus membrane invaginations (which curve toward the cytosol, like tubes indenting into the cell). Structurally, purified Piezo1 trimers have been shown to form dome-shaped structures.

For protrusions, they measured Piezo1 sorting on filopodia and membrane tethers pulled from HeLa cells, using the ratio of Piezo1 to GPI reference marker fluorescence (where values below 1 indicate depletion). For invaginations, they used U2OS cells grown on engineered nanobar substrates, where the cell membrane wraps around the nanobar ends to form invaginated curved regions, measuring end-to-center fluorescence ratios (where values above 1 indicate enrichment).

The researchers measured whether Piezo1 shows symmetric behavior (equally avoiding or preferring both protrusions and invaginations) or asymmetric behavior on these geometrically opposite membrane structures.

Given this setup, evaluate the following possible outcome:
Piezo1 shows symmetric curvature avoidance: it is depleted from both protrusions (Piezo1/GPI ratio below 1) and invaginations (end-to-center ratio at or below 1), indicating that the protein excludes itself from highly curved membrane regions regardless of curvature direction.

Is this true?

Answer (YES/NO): NO